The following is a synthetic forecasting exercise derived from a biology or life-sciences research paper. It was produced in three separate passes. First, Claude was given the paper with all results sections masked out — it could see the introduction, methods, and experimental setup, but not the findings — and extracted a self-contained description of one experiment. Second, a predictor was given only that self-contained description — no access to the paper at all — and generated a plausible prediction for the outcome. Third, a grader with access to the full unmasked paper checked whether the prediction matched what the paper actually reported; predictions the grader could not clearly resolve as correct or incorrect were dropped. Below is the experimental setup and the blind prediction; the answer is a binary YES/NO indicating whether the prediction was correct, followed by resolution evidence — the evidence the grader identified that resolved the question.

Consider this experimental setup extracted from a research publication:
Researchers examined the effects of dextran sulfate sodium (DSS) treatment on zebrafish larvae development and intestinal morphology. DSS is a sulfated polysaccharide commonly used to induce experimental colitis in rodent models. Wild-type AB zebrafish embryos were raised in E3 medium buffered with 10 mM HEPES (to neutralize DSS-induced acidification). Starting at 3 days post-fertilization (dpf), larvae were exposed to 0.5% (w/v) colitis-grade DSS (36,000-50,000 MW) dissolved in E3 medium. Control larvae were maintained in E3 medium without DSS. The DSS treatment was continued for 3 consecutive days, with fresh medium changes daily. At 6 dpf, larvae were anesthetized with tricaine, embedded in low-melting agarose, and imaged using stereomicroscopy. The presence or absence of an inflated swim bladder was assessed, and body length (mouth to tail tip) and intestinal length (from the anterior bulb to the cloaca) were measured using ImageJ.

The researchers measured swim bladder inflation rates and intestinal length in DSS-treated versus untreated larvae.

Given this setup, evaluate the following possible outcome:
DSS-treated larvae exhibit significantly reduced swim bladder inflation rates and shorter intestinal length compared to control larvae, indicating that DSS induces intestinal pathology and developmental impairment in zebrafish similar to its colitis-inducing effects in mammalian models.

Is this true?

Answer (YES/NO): YES